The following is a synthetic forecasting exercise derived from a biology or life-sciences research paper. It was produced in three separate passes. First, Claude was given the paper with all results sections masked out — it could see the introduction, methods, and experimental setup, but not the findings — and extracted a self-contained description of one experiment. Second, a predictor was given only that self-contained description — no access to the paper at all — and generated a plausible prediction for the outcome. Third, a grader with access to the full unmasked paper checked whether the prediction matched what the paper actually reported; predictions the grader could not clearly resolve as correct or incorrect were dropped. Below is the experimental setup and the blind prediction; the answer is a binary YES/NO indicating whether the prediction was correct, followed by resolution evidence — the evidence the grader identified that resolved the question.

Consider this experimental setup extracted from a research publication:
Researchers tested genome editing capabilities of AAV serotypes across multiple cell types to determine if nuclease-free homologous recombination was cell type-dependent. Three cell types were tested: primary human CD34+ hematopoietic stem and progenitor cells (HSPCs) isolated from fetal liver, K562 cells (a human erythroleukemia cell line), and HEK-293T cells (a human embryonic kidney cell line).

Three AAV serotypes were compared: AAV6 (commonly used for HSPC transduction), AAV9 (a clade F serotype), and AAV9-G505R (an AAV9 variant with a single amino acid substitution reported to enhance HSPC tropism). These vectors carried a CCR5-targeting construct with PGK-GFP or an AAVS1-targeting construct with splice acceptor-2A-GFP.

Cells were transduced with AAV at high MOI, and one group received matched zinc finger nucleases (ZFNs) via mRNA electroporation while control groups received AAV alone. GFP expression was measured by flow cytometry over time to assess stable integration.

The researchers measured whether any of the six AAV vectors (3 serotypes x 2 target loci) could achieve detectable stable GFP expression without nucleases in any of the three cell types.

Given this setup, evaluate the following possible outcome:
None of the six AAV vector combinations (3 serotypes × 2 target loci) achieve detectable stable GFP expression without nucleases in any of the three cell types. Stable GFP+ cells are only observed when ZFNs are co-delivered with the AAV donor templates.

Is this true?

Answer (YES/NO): YES